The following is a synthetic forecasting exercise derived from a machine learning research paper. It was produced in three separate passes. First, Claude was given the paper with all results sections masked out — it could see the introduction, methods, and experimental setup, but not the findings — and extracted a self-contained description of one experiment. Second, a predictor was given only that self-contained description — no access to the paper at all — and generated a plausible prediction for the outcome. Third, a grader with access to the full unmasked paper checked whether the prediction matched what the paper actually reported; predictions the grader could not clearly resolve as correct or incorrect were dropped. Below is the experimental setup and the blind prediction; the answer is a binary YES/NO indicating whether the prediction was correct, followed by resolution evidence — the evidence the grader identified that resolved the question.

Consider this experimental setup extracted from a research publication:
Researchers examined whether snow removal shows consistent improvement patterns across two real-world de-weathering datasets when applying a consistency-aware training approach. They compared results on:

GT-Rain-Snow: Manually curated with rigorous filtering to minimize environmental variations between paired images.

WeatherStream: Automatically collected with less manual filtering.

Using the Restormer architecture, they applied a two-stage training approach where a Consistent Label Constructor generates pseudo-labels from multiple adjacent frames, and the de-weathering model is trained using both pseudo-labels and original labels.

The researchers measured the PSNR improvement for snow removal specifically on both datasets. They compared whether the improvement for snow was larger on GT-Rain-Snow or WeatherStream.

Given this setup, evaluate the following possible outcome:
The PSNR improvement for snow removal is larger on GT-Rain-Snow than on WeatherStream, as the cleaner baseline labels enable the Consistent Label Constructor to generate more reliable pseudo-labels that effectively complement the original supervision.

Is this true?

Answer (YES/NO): NO